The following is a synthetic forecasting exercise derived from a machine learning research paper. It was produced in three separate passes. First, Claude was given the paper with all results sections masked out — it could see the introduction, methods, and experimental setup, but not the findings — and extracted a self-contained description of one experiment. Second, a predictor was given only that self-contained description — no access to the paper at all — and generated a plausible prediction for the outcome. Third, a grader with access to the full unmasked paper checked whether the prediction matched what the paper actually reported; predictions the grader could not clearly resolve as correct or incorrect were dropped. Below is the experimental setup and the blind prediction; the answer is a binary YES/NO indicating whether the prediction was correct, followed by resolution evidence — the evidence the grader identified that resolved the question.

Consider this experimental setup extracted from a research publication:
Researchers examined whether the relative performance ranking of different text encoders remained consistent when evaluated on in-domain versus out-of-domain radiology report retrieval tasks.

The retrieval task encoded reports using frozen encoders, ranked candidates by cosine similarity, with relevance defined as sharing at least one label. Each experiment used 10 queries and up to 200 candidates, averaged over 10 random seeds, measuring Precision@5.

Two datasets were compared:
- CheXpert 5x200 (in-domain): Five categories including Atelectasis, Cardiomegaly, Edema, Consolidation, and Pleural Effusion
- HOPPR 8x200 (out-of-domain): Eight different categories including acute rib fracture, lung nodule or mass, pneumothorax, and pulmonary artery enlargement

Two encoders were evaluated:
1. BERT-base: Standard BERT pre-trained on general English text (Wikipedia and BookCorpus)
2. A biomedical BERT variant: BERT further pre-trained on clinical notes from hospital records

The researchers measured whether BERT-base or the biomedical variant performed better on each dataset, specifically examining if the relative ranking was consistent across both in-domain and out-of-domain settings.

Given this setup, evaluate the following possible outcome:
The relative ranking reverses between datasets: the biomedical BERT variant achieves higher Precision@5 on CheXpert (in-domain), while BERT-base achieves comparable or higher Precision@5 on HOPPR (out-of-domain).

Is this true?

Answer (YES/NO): NO